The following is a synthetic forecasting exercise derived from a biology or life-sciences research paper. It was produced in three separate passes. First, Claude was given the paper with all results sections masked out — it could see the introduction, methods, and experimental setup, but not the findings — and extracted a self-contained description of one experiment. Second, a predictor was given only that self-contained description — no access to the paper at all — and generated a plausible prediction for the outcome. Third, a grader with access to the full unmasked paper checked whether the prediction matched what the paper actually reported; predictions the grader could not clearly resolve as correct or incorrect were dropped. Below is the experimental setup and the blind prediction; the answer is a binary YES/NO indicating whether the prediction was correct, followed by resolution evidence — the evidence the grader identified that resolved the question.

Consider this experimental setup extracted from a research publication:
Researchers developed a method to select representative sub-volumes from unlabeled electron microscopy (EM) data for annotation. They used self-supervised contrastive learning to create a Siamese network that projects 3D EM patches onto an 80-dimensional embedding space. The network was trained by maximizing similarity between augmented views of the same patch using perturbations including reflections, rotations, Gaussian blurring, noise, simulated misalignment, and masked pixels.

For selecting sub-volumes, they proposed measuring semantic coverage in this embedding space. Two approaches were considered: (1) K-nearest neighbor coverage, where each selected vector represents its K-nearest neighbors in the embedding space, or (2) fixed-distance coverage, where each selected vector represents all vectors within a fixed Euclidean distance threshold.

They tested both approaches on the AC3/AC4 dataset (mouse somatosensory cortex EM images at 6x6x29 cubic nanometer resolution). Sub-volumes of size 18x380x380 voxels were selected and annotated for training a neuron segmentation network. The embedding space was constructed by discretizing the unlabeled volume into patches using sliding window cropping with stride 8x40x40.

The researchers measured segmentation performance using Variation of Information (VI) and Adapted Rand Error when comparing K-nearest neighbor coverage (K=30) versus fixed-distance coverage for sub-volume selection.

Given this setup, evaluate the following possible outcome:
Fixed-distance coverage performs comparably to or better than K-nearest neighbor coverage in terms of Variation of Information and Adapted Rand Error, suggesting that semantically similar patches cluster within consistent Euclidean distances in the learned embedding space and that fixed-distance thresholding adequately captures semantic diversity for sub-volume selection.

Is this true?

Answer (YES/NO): NO